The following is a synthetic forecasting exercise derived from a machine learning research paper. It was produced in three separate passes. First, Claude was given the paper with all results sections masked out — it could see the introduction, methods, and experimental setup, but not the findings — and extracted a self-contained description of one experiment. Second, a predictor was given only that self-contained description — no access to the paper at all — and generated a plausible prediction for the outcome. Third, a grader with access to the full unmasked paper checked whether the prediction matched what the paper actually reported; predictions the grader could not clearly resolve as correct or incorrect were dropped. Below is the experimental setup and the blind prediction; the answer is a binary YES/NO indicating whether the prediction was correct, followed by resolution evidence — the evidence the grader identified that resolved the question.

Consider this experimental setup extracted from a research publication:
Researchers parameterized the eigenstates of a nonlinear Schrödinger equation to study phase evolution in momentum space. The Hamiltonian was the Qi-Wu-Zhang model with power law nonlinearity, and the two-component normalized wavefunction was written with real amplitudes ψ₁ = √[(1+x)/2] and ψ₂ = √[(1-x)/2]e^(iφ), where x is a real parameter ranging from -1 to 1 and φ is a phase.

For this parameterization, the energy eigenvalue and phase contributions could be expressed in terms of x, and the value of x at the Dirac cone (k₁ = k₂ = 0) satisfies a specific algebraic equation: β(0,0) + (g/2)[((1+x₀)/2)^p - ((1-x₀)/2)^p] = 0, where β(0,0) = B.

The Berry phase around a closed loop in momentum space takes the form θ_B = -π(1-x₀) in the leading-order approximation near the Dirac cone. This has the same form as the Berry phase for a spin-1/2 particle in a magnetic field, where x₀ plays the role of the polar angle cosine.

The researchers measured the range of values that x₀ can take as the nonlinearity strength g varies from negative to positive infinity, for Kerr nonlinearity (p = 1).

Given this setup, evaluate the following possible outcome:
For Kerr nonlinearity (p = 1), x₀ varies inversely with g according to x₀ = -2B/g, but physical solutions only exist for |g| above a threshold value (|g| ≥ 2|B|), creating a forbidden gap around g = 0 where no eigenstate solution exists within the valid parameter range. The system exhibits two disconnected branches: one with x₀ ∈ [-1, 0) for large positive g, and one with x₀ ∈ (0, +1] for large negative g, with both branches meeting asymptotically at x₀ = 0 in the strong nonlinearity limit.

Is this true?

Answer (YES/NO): NO